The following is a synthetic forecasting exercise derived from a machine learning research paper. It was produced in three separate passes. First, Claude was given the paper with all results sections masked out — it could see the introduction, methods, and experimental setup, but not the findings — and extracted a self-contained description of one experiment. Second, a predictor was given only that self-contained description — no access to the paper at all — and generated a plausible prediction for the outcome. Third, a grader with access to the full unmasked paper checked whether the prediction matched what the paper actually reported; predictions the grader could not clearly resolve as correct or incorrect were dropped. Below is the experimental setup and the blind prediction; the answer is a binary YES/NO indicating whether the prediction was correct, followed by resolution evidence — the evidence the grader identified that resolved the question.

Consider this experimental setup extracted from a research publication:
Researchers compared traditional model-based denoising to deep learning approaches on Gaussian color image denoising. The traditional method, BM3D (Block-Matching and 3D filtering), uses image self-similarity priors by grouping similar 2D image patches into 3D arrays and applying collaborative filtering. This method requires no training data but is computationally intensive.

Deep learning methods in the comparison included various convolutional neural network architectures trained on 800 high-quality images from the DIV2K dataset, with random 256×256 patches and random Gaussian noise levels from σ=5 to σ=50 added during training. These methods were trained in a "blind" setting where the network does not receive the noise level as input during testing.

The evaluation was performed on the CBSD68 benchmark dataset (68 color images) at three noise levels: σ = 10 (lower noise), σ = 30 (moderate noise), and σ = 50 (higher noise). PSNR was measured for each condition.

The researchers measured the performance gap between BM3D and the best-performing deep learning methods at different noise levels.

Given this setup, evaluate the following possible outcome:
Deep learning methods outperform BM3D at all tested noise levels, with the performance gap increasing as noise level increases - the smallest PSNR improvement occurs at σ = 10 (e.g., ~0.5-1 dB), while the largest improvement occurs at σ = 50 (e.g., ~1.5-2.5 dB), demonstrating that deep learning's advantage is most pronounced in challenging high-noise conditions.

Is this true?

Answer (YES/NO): NO